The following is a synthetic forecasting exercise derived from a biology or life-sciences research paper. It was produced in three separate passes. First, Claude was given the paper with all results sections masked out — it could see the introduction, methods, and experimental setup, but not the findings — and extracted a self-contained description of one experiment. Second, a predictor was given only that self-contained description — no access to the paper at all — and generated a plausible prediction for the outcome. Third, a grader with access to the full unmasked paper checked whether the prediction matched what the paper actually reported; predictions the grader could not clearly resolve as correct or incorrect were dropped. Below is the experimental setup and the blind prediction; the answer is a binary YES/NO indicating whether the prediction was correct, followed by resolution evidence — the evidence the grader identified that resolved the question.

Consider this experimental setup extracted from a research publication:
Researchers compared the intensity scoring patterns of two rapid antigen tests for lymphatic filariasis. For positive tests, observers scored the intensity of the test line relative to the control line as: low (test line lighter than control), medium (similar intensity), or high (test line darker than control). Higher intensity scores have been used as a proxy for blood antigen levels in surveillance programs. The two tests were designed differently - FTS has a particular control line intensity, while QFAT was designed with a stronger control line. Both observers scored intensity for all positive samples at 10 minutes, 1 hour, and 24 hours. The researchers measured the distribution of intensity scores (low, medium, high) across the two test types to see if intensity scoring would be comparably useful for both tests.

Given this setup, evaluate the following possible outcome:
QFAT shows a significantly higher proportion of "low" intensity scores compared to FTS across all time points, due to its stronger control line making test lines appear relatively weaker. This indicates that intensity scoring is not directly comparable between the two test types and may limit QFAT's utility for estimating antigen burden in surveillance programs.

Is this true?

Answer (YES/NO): YES